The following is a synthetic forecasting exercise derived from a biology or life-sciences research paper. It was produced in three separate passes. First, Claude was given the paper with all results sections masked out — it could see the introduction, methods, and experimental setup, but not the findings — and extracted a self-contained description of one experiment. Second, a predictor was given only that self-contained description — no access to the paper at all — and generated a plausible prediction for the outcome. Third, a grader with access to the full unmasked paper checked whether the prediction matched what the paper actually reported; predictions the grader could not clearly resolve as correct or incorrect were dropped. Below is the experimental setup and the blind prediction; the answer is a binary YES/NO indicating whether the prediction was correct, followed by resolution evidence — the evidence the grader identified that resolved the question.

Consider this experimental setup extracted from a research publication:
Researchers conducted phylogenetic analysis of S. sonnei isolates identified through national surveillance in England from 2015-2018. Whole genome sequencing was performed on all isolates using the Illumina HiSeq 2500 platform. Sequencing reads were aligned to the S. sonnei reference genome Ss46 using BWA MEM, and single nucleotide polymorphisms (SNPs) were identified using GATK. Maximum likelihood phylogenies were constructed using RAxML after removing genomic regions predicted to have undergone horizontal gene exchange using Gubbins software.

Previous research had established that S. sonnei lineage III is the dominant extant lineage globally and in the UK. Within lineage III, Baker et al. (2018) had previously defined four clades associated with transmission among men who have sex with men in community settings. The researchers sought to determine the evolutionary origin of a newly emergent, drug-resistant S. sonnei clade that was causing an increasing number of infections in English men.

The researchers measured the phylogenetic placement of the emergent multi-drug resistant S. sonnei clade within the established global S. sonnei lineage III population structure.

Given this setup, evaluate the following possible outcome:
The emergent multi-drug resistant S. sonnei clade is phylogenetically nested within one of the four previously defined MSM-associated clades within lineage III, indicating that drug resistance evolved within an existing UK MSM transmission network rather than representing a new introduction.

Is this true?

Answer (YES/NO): NO